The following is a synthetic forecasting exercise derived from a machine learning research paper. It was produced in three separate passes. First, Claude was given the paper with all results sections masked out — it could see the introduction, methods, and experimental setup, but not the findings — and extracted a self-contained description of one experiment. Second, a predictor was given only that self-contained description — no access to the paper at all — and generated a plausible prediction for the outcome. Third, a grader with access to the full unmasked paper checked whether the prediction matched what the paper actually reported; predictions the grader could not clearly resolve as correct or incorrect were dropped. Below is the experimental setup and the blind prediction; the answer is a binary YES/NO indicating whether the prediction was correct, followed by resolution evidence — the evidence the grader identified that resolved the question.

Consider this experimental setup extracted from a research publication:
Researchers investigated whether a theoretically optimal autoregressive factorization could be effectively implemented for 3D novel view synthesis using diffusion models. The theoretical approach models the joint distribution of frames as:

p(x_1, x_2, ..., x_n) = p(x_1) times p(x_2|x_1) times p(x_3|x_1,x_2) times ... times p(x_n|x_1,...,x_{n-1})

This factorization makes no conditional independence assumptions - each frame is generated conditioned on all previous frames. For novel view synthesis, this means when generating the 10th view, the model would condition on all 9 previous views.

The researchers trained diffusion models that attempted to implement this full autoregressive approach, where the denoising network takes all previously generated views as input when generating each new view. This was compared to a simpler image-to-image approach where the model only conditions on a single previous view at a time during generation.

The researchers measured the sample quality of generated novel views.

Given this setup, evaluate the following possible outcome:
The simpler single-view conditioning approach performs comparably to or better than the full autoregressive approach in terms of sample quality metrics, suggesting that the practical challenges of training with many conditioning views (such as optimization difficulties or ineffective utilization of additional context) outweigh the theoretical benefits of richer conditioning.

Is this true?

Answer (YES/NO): YES